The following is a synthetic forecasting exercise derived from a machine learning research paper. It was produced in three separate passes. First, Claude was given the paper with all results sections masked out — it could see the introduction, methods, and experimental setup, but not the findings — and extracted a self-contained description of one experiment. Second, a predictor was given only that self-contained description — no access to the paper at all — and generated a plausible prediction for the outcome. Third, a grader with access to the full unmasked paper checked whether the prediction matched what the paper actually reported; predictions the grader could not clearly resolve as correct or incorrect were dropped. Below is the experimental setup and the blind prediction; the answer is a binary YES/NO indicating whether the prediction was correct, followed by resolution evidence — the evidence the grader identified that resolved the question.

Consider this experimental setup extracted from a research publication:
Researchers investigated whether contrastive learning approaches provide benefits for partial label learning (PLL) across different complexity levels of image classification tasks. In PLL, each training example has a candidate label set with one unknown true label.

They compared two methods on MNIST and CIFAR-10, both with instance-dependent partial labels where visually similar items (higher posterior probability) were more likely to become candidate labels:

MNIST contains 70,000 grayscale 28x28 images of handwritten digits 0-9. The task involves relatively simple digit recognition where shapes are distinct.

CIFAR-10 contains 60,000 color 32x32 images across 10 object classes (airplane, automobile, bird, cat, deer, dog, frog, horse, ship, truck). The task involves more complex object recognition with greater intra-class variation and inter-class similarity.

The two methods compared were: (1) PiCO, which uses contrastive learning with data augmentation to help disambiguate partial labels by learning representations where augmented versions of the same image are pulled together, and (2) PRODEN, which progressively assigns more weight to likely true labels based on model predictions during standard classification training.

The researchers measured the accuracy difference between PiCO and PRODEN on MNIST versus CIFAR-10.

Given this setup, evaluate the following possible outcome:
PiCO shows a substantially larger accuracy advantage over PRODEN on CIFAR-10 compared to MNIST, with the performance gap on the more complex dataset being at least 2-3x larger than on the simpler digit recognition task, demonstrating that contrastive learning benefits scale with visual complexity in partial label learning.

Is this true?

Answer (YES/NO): NO